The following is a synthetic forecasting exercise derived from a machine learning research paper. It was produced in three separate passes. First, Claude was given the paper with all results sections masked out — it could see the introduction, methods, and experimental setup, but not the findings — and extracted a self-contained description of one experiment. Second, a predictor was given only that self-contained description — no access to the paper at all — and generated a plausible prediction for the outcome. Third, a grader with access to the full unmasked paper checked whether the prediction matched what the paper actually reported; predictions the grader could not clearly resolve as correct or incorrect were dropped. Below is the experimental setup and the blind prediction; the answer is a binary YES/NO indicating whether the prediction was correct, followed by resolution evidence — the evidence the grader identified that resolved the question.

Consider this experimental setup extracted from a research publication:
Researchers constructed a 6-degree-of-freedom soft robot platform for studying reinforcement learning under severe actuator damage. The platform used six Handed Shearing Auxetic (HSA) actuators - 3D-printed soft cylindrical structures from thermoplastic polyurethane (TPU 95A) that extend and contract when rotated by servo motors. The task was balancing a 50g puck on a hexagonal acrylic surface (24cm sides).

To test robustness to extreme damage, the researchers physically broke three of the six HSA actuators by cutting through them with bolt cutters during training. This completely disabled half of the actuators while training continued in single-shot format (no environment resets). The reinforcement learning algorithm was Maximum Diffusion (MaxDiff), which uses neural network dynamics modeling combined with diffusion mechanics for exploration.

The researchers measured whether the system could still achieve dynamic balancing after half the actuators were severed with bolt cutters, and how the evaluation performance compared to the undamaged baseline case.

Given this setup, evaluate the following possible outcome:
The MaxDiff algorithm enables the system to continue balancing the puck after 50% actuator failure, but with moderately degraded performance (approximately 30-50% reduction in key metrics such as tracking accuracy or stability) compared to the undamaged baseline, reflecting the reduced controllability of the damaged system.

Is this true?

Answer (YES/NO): NO